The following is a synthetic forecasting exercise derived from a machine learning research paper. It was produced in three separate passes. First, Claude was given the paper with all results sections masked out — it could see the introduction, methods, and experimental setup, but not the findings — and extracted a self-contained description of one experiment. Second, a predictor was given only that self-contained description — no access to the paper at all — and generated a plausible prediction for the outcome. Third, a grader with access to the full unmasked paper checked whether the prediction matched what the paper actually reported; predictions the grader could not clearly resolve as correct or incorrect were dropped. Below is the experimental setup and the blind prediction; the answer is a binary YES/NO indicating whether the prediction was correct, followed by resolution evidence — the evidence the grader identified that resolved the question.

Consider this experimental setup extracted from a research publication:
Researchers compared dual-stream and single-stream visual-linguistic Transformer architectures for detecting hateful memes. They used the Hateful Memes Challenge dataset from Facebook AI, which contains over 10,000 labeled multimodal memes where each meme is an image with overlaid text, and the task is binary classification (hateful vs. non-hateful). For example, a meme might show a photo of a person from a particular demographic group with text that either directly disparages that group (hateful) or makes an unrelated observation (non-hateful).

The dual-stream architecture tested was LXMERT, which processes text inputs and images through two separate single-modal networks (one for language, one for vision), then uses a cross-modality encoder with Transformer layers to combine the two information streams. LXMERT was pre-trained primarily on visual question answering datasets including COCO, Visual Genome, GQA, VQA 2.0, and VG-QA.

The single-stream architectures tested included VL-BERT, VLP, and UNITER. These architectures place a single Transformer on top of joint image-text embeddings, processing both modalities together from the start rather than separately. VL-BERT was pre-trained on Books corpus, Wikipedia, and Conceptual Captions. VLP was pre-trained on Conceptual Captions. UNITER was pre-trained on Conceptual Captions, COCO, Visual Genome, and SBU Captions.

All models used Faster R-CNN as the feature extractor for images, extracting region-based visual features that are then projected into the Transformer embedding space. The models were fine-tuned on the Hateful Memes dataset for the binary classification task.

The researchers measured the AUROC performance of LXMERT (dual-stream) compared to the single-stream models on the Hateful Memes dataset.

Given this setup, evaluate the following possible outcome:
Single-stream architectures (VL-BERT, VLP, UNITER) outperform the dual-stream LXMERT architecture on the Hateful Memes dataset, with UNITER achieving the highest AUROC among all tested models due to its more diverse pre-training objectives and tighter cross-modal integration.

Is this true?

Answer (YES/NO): NO